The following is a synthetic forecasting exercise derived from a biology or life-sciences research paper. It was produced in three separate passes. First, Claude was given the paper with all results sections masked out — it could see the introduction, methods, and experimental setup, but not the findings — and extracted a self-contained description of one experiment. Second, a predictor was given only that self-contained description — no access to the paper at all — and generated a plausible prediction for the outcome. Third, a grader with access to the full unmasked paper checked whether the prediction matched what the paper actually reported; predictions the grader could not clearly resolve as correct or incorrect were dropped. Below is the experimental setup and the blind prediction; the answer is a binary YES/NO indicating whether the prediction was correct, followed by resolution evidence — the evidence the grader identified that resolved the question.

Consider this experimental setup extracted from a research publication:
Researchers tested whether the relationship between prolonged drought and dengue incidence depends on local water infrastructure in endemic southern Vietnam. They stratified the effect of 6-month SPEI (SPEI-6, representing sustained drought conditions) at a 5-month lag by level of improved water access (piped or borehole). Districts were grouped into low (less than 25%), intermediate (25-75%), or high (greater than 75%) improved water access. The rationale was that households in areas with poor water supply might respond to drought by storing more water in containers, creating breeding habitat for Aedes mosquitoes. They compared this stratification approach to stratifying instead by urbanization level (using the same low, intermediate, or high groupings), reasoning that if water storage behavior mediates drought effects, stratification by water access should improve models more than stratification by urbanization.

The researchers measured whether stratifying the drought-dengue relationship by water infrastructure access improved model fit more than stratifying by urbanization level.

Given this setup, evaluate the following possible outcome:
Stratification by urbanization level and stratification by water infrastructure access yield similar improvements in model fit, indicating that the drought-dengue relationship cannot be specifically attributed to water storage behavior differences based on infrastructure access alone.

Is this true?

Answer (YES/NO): NO